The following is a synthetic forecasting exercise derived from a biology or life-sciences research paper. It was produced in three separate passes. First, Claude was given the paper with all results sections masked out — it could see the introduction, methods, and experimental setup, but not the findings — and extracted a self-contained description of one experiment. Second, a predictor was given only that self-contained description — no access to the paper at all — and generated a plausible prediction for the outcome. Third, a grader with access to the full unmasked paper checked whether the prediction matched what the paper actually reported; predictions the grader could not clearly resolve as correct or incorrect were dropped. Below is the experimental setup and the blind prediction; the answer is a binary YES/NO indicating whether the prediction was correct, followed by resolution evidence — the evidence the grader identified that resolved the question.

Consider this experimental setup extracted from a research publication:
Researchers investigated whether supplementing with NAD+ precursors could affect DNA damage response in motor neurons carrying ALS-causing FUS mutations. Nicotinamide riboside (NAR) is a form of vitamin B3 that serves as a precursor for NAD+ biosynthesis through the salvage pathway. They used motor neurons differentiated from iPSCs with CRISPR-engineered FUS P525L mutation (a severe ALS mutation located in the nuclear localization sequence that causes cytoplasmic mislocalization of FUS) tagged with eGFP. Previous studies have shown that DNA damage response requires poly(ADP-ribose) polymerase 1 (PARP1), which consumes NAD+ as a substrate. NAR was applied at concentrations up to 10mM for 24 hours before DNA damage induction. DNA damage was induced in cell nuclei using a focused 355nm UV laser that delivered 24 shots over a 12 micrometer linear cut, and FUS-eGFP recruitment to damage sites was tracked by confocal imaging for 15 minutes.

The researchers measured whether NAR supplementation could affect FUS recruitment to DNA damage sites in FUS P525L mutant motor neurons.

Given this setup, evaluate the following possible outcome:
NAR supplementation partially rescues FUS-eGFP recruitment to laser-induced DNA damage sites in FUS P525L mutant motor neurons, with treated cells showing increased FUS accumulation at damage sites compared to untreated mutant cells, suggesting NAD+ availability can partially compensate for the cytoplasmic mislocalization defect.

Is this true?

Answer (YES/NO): NO